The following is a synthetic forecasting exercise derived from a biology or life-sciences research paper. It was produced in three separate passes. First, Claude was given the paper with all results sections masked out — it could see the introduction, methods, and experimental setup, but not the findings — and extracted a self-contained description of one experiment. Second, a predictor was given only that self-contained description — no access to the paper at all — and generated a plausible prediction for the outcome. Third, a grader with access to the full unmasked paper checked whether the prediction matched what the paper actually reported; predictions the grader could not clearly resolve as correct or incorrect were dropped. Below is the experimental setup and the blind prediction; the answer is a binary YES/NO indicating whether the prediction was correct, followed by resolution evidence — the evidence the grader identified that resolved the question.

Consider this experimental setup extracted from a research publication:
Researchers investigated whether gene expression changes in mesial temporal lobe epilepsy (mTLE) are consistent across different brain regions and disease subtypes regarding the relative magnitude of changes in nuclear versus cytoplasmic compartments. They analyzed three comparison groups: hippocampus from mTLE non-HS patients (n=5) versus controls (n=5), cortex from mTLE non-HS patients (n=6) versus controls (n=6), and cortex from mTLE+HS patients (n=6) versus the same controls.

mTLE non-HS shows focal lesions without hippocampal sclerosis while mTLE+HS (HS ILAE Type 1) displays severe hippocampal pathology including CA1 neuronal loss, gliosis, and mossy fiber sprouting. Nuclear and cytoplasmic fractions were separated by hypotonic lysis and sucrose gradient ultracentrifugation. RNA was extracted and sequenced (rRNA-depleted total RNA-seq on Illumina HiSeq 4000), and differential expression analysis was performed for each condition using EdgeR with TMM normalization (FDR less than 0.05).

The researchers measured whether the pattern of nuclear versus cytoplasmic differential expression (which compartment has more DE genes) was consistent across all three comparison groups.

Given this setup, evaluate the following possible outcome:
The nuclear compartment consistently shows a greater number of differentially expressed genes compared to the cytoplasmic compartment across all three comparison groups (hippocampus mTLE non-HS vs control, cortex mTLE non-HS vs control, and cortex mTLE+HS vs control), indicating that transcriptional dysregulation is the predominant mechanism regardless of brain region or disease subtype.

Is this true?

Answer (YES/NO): YES